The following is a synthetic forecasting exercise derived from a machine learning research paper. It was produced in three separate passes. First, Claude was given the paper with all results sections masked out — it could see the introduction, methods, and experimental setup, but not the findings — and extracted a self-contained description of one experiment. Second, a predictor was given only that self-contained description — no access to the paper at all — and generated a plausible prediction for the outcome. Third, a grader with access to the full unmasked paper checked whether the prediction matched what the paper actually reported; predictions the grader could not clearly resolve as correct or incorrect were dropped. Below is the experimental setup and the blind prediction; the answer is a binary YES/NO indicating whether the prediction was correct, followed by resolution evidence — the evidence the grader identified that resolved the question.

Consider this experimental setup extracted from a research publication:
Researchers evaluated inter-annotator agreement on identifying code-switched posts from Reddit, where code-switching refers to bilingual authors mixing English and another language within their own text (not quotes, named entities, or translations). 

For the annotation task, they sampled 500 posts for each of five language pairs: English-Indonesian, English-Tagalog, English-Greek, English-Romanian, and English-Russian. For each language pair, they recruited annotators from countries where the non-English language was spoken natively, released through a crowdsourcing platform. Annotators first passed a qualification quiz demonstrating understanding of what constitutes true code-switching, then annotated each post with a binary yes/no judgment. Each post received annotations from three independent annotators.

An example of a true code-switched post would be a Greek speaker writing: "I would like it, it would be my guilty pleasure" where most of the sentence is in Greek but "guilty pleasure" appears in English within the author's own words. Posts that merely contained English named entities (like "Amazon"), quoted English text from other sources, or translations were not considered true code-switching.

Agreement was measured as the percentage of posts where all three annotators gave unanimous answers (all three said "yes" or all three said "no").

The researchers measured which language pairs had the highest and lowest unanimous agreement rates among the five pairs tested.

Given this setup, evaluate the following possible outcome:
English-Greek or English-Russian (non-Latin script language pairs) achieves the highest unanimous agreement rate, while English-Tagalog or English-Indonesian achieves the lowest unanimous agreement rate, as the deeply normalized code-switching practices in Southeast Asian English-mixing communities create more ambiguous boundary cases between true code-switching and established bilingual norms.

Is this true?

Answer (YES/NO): NO